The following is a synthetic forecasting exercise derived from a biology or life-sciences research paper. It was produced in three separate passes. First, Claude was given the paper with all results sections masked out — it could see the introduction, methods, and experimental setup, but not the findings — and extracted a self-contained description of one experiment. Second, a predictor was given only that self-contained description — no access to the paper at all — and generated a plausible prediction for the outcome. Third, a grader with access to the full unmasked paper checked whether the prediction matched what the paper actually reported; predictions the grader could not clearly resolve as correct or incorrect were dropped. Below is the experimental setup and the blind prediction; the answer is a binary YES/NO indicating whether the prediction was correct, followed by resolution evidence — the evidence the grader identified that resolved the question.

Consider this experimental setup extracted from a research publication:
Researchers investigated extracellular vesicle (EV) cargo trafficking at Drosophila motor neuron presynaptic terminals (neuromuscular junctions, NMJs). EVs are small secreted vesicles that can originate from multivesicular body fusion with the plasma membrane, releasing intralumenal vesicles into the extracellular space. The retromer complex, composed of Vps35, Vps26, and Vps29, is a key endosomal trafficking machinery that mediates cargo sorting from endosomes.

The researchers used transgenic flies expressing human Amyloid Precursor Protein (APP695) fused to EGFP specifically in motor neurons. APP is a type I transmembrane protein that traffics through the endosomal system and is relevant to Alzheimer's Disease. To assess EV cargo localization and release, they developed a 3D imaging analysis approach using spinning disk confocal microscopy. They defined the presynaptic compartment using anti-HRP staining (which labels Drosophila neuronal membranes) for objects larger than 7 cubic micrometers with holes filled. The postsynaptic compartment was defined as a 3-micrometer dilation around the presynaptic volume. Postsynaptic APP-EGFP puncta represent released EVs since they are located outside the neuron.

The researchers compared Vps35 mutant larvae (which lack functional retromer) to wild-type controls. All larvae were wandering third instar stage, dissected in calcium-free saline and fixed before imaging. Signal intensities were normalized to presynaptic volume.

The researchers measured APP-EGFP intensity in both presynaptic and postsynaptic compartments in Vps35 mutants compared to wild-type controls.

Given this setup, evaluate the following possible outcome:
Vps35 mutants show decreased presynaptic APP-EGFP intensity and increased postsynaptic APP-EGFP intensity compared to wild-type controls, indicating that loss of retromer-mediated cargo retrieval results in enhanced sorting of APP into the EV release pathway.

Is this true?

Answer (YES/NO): NO